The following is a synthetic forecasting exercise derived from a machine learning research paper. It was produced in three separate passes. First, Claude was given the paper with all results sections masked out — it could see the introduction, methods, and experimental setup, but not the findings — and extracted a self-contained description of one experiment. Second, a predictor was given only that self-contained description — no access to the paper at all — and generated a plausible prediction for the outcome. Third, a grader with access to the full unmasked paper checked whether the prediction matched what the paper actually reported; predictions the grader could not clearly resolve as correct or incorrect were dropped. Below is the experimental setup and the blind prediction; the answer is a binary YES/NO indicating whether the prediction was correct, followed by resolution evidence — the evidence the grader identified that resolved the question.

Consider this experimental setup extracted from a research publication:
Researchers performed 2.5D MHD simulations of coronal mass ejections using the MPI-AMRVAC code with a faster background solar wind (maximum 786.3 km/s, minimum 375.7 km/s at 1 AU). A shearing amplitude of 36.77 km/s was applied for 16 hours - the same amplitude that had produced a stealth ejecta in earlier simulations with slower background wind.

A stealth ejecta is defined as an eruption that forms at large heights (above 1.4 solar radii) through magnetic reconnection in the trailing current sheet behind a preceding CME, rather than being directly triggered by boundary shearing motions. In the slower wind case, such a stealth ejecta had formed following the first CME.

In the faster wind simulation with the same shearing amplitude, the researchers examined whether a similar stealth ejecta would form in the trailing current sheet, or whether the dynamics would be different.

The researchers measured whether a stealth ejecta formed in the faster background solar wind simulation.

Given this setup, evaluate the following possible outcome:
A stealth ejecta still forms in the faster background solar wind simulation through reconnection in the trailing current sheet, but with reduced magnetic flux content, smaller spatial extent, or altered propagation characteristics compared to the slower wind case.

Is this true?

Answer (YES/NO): NO